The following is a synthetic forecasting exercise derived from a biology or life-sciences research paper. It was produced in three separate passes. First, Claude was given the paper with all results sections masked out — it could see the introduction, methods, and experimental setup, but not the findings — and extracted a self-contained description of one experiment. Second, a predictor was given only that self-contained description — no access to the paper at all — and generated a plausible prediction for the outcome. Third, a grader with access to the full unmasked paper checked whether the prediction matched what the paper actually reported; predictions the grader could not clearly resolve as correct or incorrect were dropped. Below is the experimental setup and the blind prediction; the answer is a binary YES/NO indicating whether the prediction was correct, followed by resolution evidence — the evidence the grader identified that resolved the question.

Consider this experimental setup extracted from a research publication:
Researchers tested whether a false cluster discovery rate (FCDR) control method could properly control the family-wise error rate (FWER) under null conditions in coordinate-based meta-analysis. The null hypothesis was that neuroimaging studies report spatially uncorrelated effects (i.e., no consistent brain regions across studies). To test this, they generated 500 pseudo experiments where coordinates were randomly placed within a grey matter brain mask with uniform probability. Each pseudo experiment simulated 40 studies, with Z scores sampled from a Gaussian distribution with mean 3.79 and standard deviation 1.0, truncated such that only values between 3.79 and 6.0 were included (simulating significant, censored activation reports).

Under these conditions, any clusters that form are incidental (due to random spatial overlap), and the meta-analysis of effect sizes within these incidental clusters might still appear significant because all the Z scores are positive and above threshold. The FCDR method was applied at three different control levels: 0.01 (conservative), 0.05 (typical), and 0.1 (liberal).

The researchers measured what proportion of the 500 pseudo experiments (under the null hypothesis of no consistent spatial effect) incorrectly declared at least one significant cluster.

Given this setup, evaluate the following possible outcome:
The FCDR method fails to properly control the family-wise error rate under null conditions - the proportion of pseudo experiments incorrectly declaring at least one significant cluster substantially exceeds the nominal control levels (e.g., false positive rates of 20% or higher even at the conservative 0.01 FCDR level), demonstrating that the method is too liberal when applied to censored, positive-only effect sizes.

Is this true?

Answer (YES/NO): NO